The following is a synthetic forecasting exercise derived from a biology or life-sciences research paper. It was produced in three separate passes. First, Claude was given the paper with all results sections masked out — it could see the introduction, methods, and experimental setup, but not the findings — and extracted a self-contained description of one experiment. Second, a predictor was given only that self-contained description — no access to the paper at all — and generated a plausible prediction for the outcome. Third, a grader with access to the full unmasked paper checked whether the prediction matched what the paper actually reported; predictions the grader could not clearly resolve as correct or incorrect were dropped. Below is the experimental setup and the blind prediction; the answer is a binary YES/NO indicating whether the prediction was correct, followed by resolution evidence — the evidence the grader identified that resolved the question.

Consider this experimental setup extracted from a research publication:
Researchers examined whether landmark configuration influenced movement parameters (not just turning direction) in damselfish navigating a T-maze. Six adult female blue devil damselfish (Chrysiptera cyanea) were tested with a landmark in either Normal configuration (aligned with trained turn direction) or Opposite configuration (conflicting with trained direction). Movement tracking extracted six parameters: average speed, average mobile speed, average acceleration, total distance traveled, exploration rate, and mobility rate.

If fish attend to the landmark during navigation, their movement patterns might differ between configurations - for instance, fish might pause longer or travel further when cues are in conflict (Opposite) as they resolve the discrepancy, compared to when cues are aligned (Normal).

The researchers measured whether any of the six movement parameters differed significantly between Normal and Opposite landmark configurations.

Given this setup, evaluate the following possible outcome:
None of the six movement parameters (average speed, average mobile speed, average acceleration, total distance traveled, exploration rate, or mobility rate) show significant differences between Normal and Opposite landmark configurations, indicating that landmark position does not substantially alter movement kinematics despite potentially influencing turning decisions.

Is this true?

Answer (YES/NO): YES